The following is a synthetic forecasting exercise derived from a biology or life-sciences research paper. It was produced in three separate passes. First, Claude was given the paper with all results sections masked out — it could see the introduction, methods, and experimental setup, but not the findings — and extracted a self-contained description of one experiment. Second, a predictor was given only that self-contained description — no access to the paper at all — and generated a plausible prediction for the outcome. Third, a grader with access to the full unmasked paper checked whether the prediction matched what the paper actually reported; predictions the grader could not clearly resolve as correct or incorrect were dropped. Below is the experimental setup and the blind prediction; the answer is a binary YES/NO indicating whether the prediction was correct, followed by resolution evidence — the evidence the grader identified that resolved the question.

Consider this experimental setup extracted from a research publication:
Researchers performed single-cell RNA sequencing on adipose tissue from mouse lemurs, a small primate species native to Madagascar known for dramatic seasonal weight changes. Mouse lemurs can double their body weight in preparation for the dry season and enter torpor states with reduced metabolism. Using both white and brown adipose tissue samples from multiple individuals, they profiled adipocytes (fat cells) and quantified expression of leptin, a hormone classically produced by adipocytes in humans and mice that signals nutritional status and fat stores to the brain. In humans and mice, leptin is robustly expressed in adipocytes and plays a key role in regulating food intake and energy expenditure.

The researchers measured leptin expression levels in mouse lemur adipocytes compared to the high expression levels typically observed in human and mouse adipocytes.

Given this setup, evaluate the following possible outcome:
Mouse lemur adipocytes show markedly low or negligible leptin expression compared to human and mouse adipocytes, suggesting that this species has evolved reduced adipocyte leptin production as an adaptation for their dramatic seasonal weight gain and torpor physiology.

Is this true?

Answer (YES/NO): YES